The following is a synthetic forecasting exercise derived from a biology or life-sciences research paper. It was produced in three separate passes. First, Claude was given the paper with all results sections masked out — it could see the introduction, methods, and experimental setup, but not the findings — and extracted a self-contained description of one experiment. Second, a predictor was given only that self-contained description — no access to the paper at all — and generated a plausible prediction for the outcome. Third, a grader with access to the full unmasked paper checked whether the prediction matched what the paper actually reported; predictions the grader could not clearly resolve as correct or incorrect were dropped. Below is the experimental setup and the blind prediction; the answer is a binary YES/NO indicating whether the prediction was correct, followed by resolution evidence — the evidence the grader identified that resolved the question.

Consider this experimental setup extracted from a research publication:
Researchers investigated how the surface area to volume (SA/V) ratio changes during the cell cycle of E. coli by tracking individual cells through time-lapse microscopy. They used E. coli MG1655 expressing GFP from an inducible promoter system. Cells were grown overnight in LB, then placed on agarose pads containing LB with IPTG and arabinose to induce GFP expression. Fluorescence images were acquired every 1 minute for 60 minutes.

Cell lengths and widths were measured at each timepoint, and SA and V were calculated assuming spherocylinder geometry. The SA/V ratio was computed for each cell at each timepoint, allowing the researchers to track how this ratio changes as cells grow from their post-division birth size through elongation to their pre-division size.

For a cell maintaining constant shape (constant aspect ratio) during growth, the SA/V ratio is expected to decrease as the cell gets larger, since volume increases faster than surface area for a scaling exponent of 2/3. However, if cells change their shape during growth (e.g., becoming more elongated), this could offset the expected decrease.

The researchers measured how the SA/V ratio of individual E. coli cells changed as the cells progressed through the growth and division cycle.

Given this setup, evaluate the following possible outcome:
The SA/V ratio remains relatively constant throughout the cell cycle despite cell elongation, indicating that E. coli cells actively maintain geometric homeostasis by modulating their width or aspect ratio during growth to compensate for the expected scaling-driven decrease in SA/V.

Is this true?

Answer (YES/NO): NO